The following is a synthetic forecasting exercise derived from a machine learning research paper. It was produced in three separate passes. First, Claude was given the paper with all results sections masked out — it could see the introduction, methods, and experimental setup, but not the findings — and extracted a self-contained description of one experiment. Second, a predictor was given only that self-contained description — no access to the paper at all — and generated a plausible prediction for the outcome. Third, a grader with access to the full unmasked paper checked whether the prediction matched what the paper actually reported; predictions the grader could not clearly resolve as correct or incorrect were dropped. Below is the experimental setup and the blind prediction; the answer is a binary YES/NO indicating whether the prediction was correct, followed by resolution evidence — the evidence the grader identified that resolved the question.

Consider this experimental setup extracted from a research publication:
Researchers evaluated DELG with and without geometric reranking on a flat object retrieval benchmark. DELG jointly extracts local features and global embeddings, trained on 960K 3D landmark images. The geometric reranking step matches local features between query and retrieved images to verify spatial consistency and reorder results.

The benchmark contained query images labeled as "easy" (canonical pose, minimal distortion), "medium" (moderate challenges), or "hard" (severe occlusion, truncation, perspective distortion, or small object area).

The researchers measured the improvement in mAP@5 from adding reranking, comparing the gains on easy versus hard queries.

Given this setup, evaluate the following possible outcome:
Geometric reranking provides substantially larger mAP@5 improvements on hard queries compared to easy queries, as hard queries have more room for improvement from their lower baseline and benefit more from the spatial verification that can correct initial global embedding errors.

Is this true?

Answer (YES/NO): NO